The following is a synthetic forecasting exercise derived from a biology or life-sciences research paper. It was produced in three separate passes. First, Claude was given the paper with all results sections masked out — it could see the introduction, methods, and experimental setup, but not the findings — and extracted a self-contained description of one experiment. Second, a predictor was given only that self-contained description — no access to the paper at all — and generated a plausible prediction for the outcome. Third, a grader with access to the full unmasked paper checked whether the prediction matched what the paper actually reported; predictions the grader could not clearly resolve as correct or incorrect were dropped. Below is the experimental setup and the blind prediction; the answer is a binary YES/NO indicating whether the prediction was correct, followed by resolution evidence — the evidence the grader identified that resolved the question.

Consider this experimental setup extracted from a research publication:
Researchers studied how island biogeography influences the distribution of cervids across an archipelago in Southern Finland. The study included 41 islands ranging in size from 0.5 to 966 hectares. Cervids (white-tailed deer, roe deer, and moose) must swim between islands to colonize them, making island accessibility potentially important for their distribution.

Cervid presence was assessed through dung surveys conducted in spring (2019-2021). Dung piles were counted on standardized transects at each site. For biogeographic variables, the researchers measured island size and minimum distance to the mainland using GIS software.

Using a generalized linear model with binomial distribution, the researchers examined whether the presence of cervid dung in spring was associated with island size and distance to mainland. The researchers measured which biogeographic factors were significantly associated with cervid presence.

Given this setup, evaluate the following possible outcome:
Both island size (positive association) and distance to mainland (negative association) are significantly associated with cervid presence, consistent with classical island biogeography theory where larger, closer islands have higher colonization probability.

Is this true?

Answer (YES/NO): NO